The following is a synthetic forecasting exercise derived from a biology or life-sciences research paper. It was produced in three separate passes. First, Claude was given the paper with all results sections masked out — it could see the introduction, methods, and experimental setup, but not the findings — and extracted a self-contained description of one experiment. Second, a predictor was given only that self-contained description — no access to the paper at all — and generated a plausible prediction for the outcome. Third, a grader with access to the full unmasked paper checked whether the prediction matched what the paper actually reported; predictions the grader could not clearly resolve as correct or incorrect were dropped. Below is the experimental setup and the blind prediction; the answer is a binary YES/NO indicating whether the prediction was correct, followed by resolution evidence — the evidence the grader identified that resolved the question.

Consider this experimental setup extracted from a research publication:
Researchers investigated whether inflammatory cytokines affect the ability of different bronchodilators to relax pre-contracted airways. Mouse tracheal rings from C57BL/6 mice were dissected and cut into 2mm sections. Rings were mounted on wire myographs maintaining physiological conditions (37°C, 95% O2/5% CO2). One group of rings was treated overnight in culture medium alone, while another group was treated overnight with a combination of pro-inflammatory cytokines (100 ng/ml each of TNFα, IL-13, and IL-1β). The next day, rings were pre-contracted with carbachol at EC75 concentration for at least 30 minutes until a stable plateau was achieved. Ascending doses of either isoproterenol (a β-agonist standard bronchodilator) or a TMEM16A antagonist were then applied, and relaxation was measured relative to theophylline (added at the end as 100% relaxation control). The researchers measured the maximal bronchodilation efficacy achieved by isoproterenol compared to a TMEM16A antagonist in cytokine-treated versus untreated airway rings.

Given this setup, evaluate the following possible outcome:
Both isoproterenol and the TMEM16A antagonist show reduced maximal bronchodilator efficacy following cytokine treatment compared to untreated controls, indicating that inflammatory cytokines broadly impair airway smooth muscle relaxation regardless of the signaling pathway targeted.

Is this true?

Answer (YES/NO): NO